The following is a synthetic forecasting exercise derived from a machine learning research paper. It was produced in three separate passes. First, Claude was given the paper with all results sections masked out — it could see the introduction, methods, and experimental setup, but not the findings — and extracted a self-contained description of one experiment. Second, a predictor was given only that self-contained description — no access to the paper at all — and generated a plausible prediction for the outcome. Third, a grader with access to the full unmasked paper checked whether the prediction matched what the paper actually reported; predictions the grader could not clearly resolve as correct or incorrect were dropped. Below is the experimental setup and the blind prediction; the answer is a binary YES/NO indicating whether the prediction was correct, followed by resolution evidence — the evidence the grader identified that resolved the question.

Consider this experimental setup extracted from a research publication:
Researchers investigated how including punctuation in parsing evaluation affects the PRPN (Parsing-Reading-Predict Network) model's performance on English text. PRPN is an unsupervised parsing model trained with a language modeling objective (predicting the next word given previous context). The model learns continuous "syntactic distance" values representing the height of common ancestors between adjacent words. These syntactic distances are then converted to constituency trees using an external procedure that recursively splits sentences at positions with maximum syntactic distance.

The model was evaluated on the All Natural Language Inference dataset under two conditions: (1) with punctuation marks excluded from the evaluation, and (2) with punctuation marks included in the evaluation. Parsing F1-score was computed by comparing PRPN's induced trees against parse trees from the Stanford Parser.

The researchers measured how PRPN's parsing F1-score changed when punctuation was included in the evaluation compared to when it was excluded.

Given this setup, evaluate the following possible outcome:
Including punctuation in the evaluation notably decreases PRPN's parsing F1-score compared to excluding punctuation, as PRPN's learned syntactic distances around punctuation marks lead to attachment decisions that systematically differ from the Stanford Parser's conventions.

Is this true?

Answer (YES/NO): NO